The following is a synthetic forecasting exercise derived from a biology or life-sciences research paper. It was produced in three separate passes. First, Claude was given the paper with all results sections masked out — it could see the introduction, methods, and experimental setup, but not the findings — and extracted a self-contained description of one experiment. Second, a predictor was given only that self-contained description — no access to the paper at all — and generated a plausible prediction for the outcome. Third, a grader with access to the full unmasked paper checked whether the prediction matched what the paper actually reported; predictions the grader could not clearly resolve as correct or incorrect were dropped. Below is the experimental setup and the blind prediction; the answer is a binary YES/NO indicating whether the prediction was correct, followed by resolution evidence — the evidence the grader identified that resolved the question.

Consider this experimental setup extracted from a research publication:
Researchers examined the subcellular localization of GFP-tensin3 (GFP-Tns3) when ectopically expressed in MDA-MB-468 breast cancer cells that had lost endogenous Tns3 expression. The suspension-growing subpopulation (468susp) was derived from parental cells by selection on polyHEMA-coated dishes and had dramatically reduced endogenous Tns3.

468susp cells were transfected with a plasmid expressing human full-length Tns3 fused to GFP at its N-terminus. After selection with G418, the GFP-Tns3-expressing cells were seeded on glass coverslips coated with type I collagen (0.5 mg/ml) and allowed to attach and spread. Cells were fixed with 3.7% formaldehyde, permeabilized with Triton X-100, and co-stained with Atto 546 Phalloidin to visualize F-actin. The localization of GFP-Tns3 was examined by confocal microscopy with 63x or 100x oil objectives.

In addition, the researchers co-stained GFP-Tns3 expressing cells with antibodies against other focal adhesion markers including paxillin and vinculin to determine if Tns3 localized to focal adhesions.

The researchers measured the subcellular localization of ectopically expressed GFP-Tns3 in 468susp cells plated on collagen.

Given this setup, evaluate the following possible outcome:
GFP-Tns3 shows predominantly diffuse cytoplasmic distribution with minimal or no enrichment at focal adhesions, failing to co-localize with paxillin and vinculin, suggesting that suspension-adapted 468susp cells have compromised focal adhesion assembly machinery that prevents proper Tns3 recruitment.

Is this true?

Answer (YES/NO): NO